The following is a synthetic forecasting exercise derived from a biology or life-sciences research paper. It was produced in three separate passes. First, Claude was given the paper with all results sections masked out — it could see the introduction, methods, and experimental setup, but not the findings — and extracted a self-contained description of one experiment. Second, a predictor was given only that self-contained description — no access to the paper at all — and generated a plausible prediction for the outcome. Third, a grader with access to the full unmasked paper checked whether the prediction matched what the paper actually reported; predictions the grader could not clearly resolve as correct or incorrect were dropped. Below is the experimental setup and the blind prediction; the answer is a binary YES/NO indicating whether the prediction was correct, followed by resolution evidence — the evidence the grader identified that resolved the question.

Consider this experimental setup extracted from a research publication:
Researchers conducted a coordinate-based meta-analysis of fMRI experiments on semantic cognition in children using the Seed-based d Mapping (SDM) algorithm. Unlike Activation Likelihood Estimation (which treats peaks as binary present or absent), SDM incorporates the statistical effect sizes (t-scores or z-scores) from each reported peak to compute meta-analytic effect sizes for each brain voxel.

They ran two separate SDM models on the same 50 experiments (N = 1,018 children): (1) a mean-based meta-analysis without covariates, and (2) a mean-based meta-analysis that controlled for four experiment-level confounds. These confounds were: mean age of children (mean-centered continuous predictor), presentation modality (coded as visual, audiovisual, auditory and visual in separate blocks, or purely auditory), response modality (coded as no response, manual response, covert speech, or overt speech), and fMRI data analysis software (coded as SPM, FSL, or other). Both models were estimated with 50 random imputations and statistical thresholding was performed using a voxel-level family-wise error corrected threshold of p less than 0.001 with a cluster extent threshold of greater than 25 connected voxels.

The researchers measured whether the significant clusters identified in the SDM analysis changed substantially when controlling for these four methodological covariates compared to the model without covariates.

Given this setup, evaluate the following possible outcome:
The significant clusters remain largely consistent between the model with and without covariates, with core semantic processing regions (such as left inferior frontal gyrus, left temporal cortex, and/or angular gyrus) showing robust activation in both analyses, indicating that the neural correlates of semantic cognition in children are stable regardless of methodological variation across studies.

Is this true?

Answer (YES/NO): YES